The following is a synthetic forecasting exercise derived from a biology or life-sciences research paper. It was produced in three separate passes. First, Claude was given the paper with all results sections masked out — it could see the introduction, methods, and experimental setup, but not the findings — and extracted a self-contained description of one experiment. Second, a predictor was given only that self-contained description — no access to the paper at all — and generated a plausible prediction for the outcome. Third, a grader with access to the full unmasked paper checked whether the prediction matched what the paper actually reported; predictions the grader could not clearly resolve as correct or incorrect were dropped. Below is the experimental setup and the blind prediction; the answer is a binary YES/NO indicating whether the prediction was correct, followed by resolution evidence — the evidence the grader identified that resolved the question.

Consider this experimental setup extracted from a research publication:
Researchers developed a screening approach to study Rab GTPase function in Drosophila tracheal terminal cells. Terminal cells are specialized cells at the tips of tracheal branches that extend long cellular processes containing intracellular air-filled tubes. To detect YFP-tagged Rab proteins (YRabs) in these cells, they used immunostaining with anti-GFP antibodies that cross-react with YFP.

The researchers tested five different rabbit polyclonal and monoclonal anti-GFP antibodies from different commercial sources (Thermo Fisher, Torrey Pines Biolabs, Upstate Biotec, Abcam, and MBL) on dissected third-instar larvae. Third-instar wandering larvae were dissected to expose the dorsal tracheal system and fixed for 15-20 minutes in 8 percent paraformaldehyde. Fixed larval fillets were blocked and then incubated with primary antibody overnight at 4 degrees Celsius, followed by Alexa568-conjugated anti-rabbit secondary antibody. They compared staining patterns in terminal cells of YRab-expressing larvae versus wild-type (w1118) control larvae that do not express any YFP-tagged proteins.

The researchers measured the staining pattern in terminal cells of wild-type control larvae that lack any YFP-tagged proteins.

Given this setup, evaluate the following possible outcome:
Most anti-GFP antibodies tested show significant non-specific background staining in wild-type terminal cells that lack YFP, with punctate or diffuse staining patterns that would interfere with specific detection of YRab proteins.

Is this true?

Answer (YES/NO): YES